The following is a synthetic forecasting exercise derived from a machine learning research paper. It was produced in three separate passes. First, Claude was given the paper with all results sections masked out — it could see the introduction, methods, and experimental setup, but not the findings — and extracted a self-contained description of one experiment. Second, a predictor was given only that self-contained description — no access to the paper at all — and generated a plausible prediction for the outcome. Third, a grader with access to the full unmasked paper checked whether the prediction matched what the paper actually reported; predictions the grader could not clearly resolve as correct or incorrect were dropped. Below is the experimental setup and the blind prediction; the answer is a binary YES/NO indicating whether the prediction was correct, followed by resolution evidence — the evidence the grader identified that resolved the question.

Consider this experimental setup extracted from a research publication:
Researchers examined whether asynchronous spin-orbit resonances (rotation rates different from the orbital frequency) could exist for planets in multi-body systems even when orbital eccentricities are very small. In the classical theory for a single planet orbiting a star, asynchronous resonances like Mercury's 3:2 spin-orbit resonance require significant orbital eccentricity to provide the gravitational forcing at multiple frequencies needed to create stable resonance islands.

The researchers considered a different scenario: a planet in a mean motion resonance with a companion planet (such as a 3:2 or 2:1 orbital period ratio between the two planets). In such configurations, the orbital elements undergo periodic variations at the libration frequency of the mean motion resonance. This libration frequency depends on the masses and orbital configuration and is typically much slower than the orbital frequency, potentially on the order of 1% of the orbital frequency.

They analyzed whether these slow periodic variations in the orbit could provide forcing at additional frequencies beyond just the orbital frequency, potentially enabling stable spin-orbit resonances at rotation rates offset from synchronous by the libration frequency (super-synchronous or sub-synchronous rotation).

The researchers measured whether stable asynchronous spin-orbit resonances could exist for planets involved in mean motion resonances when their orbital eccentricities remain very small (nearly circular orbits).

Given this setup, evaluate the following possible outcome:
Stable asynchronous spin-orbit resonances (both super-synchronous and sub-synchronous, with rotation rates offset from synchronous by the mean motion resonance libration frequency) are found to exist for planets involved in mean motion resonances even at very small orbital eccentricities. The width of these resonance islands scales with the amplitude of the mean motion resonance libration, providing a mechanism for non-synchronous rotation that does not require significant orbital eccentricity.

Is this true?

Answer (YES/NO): YES